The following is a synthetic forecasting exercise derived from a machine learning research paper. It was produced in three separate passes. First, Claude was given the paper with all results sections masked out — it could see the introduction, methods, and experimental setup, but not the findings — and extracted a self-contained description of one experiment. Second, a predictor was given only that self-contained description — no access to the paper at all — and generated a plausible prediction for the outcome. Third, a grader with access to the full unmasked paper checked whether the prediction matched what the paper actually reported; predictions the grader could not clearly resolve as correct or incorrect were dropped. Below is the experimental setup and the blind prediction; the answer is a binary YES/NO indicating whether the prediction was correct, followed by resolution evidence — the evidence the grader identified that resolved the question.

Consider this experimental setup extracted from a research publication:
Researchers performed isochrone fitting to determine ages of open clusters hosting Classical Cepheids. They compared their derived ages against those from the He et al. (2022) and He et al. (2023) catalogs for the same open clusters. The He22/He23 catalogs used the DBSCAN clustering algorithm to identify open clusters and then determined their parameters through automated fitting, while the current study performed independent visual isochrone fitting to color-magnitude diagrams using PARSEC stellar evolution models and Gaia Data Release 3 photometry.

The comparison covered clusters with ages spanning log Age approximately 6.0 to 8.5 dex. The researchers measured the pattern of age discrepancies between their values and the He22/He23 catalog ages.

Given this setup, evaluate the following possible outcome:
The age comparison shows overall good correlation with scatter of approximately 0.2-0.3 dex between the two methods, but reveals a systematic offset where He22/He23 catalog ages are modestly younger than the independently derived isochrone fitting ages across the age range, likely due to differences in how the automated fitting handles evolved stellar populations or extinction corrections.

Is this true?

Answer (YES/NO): NO